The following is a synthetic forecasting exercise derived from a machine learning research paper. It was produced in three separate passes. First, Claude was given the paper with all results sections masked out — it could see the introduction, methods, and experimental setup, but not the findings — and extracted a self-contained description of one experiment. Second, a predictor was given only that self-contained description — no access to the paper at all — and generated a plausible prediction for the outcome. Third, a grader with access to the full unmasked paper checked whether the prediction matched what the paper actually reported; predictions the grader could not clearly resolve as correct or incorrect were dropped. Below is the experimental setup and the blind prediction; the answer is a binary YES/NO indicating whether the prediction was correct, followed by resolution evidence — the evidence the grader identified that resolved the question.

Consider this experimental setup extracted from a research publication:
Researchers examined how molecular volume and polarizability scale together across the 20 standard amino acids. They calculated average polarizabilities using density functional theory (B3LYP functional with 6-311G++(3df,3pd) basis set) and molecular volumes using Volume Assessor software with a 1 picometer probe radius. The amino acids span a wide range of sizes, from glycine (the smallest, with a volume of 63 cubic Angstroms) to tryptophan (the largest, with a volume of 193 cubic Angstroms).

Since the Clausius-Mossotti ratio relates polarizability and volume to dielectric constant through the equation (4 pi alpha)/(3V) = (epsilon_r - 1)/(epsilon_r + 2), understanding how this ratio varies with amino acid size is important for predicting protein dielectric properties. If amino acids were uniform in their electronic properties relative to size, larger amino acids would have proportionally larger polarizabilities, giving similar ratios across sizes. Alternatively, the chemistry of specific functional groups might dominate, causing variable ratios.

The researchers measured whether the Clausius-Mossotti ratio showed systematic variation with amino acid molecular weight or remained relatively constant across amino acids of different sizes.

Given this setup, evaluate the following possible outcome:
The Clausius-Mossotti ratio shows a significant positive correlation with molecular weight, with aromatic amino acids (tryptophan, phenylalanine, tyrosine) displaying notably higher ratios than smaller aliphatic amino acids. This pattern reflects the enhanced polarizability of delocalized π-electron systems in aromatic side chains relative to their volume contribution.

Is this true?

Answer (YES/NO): NO